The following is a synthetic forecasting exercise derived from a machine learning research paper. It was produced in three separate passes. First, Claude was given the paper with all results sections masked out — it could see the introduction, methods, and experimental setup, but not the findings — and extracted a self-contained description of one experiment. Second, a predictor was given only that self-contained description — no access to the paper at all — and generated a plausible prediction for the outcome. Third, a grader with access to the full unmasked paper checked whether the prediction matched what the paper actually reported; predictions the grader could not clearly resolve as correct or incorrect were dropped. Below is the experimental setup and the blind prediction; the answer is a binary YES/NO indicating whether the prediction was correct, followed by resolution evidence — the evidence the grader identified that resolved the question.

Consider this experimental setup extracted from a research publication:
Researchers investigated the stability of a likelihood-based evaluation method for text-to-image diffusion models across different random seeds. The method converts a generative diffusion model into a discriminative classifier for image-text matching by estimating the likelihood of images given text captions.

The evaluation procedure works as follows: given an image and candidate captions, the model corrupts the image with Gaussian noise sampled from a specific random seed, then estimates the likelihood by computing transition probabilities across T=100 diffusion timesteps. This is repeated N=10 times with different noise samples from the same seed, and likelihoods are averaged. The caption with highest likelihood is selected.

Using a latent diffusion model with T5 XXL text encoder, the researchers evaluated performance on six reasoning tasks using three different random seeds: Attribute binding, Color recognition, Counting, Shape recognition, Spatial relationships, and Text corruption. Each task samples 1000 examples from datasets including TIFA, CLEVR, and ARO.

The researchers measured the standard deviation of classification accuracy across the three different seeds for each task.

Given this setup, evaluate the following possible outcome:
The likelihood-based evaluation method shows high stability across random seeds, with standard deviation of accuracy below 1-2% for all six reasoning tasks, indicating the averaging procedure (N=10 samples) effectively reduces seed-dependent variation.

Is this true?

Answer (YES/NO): YES